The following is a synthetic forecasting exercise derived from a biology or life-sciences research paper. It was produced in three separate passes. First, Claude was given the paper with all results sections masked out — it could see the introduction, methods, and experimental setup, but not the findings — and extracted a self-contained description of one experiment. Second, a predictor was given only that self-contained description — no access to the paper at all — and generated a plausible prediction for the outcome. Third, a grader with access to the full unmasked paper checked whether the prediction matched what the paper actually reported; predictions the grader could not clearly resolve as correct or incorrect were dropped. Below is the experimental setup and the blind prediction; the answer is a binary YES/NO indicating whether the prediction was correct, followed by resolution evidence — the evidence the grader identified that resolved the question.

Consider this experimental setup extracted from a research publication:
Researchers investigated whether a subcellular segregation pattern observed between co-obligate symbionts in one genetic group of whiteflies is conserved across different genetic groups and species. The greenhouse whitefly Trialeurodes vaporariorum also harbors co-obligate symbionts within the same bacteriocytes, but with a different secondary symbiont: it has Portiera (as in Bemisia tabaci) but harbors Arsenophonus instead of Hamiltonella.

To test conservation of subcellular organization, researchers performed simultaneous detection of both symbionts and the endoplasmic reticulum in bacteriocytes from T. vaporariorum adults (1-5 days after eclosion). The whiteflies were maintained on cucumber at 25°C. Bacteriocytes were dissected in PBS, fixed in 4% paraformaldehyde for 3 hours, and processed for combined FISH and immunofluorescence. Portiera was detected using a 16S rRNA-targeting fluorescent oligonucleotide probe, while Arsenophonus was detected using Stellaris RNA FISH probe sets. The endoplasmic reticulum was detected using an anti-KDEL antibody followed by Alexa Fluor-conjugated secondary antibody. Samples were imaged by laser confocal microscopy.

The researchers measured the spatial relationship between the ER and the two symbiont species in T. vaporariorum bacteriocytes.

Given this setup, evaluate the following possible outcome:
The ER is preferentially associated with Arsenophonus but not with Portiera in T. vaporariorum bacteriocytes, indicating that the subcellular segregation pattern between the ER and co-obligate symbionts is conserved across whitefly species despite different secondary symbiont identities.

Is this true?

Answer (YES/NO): YES